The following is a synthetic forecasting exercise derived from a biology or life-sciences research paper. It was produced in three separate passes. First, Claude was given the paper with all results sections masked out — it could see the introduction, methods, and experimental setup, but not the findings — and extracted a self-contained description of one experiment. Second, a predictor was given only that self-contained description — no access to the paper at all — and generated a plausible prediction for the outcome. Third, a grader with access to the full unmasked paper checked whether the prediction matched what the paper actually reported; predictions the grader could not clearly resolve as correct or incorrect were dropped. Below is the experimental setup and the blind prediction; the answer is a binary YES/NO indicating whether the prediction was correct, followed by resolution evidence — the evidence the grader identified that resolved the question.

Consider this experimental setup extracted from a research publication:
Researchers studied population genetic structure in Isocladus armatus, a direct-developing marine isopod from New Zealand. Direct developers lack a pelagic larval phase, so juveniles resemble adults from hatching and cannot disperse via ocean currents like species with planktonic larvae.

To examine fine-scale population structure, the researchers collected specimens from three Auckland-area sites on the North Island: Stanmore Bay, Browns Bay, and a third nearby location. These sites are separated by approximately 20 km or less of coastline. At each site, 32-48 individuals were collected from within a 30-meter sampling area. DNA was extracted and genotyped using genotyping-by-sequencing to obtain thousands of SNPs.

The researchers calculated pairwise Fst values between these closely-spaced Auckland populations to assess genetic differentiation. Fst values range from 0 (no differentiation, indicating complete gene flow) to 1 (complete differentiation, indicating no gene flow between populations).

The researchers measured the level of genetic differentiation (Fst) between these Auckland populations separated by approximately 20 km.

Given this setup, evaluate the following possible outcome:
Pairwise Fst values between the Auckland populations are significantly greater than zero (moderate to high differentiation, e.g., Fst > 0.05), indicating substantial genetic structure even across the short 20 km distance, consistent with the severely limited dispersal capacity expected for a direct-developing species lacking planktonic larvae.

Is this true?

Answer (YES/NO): NO